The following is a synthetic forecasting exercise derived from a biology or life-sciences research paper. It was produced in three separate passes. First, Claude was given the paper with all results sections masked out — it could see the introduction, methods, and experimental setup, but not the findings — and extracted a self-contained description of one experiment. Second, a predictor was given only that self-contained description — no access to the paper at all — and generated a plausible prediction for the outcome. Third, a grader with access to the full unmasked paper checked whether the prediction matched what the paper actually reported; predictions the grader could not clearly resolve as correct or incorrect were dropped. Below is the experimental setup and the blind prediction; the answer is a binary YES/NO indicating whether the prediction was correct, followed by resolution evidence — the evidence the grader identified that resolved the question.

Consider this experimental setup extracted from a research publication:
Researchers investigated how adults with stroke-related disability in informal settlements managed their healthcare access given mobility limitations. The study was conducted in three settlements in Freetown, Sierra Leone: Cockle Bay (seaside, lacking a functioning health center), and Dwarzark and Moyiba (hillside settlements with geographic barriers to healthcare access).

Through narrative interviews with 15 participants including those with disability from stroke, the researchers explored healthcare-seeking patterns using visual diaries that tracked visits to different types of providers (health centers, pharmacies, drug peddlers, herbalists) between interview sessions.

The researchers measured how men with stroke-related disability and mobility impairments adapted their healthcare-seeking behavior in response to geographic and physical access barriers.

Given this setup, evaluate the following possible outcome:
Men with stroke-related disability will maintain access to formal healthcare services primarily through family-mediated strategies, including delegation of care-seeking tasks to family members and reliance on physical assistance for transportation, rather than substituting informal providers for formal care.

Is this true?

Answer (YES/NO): NO